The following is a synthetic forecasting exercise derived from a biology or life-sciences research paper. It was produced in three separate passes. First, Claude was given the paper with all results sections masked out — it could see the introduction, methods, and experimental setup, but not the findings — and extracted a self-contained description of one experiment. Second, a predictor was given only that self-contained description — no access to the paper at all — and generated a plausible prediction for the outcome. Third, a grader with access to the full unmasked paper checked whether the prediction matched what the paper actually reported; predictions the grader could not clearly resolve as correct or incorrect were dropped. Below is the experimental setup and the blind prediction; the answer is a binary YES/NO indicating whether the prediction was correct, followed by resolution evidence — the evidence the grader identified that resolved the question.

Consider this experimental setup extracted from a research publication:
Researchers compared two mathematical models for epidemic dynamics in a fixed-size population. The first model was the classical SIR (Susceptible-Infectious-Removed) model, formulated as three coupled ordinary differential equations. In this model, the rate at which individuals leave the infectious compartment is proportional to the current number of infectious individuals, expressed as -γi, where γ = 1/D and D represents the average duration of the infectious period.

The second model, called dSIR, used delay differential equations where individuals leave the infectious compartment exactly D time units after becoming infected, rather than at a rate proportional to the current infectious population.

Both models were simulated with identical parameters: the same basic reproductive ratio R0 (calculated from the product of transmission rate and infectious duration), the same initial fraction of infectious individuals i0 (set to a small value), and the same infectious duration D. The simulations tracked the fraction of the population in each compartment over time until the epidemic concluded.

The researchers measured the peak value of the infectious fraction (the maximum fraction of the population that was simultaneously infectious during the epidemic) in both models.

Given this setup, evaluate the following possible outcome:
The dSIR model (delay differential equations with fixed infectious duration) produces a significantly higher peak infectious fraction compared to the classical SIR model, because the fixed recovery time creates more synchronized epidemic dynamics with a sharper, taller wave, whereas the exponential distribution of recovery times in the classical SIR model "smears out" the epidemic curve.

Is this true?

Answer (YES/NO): YES